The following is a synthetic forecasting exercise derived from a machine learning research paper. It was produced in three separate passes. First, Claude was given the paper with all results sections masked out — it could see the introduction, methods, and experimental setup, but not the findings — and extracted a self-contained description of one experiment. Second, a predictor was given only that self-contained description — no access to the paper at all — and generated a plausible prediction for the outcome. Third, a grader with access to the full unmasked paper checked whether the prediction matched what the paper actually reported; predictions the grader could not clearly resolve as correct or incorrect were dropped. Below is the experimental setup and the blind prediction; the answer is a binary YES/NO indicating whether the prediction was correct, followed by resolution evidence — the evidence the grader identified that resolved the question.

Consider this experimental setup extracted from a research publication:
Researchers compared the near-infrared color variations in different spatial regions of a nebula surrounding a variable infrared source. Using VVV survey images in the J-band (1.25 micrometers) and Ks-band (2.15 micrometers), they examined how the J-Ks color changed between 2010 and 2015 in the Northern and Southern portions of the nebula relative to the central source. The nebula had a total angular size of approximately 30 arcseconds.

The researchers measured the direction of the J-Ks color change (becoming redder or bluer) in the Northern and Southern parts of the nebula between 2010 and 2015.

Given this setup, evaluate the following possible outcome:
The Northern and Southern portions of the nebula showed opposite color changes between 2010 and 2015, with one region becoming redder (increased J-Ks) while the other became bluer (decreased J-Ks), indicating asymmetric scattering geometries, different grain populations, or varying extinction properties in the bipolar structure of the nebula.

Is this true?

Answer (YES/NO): YES